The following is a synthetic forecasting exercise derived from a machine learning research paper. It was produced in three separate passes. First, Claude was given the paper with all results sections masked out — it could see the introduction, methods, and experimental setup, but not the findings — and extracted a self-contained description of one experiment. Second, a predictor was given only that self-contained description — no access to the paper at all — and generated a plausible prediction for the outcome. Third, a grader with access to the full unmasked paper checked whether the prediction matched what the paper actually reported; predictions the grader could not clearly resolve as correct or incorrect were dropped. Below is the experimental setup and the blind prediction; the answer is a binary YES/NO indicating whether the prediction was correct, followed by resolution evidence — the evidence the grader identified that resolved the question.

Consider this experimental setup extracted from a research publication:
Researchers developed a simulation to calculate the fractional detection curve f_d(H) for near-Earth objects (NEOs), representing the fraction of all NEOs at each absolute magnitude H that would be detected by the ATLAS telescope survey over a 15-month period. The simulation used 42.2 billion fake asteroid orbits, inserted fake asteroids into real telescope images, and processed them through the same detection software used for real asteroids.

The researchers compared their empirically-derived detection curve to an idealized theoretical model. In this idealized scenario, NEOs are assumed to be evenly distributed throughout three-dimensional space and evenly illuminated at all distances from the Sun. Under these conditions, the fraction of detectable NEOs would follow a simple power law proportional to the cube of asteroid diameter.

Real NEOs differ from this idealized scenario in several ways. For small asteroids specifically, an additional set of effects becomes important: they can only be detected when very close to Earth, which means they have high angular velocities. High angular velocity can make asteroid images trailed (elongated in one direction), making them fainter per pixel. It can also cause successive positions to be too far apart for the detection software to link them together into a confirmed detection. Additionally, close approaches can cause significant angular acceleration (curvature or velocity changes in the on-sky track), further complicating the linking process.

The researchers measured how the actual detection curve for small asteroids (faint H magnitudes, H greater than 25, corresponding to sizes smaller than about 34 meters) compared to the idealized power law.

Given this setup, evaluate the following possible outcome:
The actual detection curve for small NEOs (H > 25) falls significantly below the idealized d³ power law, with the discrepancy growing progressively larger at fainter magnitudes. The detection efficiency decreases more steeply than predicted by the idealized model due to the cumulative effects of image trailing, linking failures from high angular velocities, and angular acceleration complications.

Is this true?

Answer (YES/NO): YES